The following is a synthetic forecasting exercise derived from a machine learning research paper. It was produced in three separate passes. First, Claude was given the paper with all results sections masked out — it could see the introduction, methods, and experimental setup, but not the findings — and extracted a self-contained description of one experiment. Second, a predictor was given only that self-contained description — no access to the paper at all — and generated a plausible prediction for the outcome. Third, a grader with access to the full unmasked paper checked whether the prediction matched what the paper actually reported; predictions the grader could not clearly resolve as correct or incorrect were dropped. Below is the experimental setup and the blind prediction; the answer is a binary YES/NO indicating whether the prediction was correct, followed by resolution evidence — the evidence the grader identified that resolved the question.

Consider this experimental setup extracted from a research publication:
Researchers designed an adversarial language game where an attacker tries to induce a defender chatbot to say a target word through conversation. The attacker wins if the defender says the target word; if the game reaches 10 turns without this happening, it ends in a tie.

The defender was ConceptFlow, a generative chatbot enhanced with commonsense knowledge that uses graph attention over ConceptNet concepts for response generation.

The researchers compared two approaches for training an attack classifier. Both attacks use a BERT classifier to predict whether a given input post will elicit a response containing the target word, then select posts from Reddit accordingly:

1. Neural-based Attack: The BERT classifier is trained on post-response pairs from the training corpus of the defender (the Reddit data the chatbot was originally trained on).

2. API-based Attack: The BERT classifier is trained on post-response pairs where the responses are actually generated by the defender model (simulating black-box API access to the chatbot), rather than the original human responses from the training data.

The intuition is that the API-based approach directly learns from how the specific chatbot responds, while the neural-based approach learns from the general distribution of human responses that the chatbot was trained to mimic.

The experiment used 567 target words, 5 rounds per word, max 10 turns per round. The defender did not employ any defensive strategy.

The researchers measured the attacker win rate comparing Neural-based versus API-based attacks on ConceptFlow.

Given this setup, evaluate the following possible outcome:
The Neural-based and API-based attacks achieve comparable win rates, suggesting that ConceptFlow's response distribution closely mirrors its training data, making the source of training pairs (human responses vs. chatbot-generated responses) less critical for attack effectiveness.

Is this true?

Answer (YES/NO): NO